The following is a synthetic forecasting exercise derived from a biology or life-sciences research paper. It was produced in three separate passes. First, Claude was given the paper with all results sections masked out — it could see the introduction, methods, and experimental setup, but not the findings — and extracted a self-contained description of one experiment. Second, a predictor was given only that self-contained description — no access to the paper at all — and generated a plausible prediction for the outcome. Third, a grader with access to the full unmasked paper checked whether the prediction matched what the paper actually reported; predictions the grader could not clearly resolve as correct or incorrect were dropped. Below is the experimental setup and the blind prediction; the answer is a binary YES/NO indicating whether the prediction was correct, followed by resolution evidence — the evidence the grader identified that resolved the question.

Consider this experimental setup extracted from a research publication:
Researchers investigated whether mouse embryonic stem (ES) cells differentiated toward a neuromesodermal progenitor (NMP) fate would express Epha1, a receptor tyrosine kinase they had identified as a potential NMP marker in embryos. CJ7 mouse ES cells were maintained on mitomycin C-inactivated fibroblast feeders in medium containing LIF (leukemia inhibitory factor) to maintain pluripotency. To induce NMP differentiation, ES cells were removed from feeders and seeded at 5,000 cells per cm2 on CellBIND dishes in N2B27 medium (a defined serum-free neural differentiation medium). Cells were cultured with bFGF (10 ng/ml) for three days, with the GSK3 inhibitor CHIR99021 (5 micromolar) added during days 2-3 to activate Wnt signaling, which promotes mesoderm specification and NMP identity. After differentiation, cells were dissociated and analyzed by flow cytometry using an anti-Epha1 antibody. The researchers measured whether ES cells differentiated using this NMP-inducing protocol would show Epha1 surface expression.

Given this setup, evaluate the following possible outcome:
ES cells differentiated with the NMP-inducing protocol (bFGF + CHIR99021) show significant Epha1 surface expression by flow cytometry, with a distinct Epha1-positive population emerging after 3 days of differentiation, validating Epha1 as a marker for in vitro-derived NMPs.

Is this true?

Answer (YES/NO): YES